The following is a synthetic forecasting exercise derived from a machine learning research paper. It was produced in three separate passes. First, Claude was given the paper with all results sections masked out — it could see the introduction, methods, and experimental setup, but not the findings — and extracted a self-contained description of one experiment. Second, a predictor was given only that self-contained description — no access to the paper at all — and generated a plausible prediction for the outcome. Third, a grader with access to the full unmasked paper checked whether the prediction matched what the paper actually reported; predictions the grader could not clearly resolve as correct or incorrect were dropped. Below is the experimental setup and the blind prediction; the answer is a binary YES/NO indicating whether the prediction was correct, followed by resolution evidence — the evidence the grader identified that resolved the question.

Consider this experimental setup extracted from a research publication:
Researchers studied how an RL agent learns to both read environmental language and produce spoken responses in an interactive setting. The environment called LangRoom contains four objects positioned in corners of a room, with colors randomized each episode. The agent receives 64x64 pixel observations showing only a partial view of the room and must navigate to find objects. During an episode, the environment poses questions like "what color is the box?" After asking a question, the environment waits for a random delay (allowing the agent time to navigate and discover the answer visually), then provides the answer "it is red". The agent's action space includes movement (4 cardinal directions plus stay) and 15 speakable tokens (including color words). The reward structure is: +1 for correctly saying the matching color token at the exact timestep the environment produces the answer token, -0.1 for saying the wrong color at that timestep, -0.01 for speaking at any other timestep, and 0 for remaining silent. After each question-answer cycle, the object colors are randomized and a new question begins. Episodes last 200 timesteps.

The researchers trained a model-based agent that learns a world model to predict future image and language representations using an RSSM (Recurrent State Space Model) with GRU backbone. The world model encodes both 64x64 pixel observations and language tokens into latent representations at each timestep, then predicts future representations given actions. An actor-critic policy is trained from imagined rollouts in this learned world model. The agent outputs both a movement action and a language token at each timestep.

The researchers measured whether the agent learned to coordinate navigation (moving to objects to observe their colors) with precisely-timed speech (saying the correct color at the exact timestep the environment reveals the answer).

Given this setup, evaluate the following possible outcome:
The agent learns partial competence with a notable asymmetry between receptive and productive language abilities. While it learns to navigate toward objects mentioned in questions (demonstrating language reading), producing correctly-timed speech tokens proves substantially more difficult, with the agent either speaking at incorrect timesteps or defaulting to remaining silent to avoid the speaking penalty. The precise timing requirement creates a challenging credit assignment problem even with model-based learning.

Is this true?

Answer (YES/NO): NO